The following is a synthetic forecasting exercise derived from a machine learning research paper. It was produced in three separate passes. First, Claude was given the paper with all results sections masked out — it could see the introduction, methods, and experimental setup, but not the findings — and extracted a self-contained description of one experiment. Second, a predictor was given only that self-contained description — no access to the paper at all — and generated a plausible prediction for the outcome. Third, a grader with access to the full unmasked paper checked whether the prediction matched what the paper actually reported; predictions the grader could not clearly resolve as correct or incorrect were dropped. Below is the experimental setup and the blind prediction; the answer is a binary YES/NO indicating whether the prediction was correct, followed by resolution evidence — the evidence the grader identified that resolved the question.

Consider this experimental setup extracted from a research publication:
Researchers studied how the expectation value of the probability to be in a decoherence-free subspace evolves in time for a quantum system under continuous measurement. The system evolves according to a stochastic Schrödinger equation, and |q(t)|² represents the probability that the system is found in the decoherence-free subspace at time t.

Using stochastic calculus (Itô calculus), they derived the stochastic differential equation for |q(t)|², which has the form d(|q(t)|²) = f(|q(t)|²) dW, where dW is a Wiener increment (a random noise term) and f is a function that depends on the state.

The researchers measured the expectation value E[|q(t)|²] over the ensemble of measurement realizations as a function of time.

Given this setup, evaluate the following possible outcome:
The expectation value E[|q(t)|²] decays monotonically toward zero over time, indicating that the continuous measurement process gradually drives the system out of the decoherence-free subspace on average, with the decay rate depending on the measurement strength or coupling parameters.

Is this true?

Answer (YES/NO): NO